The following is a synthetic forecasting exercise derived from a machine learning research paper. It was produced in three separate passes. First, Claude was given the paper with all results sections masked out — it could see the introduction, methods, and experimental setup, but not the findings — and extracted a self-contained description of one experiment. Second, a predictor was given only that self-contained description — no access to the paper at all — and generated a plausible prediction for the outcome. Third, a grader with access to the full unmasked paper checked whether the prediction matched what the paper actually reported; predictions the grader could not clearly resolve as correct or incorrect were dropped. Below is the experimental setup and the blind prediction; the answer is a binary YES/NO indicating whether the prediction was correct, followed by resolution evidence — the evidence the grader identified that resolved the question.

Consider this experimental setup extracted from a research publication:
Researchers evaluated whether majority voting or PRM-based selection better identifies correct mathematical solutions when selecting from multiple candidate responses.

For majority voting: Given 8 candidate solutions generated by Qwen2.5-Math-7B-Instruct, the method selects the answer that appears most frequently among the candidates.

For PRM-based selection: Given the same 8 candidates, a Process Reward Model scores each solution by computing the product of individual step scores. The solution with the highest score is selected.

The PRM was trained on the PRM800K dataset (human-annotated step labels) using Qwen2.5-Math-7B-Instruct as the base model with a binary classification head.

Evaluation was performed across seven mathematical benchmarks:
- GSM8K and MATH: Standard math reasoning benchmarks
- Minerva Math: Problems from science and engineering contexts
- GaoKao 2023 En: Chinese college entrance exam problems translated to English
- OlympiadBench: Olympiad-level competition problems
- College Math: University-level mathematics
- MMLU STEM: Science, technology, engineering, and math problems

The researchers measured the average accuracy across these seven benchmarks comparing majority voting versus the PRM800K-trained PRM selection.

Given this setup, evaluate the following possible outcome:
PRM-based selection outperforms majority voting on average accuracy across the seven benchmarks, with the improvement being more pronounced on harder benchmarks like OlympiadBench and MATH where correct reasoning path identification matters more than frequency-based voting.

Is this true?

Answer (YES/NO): NO